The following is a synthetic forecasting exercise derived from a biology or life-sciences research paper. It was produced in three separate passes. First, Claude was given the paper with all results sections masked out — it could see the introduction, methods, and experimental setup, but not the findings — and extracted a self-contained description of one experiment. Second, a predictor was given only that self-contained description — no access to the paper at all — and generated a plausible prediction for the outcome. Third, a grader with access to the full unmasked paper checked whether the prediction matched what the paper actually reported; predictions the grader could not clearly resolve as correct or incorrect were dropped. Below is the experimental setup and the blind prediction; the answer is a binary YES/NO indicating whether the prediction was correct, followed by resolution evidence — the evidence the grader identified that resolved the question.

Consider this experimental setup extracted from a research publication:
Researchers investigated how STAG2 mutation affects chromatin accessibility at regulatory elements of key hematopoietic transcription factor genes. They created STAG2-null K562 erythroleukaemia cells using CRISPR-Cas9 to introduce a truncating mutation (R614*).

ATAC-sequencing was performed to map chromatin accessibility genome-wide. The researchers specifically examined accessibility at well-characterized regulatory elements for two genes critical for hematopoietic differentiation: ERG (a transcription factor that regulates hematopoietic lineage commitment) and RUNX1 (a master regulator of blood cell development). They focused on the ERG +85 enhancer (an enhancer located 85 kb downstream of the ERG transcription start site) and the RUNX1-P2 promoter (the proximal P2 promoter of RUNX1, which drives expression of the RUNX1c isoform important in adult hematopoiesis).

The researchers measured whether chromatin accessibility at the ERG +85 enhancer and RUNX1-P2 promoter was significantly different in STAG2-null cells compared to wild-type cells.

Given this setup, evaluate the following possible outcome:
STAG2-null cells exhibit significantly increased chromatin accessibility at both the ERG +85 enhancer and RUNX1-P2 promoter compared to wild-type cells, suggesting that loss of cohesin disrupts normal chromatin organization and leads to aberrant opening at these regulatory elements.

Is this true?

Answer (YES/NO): YES